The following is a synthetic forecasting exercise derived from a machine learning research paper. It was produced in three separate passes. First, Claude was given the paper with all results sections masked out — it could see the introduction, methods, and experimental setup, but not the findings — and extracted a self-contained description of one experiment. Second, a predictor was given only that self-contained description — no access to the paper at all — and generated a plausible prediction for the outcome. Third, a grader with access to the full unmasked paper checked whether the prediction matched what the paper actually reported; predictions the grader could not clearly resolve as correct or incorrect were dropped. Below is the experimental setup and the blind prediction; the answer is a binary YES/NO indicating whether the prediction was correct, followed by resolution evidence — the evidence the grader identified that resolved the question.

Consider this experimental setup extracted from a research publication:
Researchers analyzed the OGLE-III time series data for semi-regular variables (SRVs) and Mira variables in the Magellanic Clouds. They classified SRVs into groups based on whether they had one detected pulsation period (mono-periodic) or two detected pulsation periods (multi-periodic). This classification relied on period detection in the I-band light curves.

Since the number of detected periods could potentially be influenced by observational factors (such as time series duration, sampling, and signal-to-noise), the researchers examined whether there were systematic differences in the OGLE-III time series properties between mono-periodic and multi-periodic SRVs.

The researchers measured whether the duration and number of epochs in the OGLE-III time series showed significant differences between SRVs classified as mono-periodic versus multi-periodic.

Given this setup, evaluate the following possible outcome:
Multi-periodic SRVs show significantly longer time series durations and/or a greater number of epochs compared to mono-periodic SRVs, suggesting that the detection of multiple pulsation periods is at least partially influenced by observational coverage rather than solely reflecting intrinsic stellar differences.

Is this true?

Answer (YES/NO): NO